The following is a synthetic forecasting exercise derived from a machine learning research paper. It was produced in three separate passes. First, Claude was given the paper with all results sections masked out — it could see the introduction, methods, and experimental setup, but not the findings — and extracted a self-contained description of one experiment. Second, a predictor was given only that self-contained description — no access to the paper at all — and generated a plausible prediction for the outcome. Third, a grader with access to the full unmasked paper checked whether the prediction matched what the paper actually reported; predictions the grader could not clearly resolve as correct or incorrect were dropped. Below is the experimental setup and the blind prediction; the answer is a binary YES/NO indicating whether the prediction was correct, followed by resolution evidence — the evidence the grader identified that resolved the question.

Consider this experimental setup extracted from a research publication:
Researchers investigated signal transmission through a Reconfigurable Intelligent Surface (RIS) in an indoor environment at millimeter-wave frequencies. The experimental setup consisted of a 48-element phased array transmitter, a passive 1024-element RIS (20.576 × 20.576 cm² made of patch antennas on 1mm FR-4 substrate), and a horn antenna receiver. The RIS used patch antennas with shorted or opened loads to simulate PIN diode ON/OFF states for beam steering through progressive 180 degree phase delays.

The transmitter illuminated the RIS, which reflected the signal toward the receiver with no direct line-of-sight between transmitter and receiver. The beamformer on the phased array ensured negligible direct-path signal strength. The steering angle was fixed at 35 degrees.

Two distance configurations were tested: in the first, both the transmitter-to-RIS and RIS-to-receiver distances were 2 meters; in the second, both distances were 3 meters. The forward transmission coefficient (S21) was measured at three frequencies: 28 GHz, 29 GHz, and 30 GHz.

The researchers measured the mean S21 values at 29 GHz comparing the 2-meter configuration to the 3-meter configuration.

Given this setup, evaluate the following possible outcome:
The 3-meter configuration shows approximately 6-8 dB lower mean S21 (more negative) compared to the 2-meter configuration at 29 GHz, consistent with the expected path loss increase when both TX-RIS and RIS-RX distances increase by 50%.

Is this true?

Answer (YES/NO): NO